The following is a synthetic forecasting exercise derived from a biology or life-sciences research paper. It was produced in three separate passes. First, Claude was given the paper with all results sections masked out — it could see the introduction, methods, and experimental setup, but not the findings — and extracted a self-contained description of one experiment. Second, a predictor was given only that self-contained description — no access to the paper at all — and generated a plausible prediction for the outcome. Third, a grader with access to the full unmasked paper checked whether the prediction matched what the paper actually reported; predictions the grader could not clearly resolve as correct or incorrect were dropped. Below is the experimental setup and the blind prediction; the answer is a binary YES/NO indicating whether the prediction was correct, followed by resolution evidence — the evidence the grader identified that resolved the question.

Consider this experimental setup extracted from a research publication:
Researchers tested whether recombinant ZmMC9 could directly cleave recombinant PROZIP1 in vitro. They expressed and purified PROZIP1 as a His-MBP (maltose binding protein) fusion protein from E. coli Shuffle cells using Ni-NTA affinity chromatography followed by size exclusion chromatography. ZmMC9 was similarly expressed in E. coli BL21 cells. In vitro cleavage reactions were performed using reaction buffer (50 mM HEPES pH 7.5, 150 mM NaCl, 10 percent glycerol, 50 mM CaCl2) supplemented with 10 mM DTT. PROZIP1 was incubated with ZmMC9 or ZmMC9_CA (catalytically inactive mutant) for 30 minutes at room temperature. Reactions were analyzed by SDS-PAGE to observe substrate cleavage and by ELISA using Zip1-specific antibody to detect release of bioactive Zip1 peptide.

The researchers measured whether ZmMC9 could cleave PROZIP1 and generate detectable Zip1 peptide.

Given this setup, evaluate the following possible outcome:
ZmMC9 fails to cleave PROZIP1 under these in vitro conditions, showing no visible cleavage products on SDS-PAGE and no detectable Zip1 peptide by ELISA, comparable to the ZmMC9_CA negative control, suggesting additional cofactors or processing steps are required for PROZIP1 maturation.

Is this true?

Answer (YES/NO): NO